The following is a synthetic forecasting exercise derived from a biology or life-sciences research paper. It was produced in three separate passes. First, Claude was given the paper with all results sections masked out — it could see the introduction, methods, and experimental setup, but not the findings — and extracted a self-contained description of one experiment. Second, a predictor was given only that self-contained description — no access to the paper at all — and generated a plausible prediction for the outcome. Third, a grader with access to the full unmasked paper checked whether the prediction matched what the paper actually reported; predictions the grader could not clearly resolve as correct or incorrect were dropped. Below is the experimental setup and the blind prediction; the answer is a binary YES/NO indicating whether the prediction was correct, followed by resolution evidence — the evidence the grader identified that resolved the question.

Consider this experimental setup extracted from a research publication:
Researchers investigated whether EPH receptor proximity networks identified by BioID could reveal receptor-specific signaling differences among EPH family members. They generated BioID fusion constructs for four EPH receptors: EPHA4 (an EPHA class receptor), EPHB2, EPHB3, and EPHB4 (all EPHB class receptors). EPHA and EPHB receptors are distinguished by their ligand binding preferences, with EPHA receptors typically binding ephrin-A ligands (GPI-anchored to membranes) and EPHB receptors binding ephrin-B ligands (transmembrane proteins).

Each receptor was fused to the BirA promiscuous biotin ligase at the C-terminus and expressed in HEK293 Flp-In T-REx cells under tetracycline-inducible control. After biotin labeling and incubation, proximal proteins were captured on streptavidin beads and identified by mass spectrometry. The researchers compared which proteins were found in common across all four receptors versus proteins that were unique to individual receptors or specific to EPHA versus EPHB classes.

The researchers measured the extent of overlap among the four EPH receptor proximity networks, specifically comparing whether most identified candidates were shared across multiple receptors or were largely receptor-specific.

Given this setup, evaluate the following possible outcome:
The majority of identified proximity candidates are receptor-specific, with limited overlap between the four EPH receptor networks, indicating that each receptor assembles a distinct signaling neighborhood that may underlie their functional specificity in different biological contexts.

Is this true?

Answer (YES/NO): NO